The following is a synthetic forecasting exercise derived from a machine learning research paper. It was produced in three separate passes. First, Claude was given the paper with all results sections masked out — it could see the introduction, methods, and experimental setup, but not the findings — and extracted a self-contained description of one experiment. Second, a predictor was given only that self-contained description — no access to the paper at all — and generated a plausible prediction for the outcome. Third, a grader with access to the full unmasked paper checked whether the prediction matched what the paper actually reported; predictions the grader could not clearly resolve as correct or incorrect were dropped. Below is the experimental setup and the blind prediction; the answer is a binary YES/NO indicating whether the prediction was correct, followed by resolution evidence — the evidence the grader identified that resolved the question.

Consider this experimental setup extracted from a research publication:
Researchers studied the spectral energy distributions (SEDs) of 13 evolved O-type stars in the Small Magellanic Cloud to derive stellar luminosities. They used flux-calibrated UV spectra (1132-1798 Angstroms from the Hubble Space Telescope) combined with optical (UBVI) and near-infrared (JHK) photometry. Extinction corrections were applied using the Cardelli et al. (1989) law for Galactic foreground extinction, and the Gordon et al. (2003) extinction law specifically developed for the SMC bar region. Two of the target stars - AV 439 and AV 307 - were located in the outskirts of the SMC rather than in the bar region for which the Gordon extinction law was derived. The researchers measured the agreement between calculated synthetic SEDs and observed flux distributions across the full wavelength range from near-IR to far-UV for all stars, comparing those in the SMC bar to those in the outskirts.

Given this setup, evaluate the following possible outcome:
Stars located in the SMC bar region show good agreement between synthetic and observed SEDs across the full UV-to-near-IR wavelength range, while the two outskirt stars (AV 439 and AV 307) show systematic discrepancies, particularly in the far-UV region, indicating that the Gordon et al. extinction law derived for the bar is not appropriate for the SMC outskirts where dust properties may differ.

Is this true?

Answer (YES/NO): YES